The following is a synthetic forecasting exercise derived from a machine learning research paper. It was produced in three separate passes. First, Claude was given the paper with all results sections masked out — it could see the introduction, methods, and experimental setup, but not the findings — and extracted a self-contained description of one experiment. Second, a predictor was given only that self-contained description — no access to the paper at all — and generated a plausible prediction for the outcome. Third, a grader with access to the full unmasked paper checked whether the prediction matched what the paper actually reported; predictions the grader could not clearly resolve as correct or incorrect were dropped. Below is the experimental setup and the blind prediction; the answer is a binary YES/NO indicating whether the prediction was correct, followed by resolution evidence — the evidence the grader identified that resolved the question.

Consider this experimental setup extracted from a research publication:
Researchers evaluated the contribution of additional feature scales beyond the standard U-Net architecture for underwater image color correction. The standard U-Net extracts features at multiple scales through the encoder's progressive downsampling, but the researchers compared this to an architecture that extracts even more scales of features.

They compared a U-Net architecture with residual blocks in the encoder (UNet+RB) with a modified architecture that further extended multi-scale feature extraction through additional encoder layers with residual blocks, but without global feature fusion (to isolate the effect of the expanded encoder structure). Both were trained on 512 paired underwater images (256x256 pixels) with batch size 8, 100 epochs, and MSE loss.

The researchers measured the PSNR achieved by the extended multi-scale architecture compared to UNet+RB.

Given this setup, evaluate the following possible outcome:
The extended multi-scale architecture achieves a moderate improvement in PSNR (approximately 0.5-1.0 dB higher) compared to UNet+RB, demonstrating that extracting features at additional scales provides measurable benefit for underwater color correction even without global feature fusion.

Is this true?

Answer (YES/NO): NO